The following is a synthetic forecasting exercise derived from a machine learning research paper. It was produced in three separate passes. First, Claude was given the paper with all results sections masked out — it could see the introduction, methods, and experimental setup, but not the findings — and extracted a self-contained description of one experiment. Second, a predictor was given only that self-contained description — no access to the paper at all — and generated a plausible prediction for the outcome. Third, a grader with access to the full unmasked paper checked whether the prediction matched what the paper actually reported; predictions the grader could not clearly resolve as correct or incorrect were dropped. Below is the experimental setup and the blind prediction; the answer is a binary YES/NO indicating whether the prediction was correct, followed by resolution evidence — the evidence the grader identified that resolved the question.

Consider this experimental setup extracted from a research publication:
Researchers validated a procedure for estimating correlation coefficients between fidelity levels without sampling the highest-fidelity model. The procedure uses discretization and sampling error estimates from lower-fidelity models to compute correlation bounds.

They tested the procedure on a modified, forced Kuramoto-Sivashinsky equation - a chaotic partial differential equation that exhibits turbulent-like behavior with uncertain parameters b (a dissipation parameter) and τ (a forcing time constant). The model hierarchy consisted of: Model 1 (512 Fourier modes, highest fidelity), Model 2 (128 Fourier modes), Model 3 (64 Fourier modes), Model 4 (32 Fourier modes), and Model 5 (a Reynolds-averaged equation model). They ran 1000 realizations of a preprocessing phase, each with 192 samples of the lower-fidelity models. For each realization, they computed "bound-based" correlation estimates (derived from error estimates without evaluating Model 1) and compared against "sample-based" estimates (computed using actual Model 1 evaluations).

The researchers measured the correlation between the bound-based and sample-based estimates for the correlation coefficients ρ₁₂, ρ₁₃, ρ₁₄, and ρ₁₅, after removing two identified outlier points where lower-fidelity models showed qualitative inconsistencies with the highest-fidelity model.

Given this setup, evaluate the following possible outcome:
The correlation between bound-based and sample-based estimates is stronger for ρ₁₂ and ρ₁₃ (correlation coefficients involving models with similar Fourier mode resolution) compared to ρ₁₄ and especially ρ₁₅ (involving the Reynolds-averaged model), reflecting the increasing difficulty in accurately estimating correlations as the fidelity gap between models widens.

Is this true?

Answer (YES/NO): NO